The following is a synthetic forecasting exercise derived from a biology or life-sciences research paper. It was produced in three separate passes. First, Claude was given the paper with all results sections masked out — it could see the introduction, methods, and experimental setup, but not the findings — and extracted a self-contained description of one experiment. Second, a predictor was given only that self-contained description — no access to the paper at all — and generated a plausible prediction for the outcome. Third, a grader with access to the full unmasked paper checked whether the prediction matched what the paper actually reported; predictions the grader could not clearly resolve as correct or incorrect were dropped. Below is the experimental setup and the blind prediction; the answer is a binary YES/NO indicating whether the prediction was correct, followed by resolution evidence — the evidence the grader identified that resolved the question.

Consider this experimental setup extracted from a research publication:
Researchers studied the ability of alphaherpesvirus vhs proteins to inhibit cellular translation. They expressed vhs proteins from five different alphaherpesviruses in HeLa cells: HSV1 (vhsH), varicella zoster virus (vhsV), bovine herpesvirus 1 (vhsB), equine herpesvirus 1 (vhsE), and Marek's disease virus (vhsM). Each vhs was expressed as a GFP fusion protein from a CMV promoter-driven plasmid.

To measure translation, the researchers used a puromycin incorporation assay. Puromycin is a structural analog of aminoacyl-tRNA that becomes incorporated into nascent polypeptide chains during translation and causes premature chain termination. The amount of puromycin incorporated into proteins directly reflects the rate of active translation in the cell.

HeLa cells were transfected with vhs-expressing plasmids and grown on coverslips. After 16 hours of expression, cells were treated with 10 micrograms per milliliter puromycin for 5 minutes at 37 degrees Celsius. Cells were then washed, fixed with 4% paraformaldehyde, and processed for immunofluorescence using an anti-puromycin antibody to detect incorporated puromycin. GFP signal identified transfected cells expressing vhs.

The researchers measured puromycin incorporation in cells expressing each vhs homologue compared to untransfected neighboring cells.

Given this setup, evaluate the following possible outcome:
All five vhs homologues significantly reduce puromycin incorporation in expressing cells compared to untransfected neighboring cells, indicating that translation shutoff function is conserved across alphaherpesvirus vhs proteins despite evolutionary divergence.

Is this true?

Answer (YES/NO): YES